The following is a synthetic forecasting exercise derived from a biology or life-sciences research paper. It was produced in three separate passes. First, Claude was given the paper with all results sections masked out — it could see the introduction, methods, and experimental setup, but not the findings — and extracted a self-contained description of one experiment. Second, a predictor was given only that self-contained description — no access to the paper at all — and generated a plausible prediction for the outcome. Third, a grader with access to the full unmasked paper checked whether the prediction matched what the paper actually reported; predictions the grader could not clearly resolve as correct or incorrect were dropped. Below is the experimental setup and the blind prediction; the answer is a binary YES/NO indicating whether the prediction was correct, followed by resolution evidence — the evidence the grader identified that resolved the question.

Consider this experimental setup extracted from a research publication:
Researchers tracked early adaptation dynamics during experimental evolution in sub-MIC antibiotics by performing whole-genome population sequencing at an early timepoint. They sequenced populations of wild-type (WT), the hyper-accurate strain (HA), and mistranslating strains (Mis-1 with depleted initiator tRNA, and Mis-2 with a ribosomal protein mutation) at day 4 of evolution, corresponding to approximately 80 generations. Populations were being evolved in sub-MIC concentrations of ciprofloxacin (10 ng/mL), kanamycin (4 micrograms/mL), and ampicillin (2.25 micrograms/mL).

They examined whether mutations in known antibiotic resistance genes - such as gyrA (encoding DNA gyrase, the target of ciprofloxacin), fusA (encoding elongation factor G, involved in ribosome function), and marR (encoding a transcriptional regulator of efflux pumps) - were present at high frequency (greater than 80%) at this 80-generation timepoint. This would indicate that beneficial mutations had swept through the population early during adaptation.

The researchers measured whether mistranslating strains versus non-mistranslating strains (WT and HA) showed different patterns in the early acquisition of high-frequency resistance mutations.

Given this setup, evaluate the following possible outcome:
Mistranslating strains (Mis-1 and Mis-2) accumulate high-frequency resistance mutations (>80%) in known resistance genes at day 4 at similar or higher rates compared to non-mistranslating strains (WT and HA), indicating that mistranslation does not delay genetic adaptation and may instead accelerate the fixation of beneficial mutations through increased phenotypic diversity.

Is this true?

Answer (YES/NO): YES